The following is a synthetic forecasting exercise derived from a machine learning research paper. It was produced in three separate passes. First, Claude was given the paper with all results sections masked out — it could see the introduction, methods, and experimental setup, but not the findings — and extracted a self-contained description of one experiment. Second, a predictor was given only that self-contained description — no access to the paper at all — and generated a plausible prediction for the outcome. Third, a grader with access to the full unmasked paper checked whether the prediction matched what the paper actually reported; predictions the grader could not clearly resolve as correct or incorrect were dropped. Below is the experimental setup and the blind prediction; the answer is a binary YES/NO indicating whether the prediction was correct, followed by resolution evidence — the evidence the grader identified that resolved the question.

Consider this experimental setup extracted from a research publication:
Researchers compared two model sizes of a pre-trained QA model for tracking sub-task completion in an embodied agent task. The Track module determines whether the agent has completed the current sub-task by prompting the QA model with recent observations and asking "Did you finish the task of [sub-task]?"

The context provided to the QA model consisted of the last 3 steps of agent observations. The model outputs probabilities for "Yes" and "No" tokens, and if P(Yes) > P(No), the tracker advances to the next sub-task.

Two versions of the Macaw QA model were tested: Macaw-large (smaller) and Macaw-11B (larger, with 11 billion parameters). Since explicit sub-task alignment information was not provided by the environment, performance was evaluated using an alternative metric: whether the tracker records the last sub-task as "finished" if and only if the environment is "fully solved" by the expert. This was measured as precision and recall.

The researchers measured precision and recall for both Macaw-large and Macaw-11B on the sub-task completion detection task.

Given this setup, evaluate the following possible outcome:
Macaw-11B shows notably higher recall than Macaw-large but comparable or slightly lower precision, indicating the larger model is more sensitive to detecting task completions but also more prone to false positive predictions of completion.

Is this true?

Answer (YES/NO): NO